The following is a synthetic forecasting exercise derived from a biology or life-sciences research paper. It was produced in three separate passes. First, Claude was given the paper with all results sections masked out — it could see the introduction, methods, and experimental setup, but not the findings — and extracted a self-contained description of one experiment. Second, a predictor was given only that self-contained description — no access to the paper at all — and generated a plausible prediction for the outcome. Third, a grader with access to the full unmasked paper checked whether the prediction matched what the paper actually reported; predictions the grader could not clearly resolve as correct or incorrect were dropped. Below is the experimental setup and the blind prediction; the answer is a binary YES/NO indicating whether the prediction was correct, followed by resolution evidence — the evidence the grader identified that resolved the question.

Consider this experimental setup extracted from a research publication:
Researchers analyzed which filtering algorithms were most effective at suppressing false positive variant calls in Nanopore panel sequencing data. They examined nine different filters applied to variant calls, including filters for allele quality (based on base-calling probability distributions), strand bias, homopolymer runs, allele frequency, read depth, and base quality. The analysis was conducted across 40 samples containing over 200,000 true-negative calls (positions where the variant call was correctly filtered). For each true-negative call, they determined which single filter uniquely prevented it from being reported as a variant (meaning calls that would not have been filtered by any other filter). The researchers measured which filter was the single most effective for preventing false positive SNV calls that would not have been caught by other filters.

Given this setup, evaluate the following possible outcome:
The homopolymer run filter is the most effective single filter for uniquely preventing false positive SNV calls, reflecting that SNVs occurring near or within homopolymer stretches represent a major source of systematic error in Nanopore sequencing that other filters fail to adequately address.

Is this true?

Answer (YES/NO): NO